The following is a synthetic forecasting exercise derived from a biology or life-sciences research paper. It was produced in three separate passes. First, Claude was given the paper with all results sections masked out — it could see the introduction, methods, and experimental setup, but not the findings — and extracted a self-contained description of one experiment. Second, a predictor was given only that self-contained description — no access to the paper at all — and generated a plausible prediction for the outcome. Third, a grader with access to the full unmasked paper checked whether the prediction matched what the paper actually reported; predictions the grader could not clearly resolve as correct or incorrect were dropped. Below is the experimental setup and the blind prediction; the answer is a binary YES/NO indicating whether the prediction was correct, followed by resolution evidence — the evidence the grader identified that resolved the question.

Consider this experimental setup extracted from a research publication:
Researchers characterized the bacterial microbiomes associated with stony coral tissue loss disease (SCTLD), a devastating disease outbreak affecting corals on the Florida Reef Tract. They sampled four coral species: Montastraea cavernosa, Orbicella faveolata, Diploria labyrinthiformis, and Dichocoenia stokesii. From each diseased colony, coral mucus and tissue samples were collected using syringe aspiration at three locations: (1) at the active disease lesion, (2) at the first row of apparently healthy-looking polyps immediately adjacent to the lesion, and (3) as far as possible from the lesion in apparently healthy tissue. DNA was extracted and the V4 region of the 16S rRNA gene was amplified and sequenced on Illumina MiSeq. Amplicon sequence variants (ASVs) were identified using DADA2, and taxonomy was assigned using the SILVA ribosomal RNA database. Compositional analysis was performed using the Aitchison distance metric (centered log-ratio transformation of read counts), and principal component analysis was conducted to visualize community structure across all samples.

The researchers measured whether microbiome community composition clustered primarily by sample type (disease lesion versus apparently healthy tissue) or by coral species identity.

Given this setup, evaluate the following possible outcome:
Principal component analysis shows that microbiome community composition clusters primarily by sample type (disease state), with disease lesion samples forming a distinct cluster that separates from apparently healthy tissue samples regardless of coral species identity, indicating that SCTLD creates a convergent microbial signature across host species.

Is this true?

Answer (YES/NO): NO